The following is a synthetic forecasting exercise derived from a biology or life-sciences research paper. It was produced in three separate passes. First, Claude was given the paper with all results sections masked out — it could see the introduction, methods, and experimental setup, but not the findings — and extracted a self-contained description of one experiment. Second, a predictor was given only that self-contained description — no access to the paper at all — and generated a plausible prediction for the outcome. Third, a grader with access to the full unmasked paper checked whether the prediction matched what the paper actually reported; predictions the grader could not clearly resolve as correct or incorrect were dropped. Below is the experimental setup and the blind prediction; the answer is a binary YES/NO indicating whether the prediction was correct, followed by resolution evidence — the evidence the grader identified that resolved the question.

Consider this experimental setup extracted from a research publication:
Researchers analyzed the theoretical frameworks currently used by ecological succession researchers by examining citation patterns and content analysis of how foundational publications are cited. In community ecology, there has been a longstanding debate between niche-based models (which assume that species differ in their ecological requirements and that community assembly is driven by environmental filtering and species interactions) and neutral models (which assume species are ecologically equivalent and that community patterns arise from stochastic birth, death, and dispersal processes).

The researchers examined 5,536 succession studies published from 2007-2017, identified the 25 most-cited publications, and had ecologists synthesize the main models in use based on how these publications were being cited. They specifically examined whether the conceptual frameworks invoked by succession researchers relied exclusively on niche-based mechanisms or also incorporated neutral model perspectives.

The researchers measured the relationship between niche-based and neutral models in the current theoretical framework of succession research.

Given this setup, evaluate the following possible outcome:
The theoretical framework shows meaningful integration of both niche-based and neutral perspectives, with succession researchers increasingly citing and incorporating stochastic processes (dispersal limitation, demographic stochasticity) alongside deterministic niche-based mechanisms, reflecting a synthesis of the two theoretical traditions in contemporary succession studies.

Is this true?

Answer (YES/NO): YES